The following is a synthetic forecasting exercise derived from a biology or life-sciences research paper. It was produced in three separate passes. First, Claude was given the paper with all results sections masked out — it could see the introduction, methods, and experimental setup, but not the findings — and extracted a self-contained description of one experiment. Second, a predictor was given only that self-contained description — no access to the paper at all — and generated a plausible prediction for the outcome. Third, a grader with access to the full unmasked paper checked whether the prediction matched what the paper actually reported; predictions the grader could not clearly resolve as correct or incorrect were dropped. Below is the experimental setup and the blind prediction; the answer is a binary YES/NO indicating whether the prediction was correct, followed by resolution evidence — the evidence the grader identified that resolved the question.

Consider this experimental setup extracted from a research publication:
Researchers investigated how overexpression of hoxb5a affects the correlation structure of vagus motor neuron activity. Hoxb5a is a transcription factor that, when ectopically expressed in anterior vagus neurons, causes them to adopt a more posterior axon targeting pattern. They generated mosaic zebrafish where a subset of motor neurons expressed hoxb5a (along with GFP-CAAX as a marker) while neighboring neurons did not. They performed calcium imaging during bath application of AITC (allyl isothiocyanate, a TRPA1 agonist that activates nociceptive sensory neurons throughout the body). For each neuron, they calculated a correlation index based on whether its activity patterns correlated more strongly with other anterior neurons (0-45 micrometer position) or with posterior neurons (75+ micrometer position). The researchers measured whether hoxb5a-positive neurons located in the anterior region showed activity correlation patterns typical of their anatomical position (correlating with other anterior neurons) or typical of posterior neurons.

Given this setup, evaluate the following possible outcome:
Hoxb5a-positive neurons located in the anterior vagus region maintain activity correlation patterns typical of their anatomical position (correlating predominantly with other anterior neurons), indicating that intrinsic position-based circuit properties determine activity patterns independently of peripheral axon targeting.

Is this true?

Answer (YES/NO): NO